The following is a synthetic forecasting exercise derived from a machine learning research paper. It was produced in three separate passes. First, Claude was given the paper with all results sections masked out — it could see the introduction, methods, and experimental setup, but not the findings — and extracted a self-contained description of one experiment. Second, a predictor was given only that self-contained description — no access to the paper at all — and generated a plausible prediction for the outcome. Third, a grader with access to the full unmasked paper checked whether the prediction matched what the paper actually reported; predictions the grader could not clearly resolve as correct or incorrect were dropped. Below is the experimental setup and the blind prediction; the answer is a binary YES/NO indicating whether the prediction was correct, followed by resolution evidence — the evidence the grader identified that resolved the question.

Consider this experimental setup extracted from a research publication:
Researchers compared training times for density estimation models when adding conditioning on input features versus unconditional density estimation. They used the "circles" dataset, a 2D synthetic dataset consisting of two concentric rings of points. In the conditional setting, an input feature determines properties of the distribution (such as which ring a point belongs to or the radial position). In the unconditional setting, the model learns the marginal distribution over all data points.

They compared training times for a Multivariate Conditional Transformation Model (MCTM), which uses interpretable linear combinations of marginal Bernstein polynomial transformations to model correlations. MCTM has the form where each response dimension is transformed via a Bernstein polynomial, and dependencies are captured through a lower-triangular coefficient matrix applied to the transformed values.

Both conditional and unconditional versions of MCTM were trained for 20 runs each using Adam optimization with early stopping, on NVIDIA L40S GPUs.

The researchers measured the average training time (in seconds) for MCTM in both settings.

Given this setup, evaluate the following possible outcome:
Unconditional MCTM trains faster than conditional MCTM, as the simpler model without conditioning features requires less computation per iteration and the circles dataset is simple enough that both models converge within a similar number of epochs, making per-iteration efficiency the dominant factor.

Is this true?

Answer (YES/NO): NO